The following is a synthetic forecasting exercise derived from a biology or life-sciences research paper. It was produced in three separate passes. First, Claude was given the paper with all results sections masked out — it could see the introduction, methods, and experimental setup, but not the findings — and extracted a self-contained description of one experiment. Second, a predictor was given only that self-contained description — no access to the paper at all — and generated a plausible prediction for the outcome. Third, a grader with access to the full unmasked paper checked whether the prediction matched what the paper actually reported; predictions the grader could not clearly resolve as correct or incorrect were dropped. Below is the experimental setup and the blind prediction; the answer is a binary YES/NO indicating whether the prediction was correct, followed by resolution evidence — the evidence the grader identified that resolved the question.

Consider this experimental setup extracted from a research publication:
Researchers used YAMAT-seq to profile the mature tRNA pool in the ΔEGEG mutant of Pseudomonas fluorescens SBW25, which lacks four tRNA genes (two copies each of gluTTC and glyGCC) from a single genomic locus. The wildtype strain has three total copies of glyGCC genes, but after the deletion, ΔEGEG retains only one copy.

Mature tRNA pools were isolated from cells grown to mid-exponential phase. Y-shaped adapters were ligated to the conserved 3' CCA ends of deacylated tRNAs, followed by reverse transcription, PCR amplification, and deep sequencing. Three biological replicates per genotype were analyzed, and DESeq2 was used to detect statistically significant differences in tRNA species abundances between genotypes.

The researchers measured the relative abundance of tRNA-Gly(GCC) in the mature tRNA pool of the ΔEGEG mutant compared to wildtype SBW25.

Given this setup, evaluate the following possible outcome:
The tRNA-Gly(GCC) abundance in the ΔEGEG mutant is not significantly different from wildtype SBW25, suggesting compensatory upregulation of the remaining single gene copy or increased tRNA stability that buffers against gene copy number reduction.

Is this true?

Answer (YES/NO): NO